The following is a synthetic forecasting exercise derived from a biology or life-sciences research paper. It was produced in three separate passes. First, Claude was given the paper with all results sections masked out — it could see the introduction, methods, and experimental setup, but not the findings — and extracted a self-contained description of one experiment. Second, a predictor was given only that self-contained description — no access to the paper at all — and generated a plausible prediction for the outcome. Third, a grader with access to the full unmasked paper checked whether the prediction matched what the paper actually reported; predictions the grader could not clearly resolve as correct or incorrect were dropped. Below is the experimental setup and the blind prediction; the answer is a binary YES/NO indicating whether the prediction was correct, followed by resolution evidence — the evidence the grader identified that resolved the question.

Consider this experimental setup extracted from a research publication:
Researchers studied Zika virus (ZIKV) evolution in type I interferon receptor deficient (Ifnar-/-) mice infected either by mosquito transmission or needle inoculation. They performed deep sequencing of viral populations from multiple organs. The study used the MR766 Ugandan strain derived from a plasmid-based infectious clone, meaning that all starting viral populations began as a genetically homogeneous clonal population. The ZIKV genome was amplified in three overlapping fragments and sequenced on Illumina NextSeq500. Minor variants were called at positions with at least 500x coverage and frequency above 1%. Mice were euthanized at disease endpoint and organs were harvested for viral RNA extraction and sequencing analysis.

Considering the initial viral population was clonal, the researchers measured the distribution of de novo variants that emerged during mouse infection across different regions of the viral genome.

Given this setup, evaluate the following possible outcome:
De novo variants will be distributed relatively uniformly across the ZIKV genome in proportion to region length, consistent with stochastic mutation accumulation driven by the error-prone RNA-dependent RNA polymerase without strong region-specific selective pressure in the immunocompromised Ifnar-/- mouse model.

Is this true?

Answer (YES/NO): NO